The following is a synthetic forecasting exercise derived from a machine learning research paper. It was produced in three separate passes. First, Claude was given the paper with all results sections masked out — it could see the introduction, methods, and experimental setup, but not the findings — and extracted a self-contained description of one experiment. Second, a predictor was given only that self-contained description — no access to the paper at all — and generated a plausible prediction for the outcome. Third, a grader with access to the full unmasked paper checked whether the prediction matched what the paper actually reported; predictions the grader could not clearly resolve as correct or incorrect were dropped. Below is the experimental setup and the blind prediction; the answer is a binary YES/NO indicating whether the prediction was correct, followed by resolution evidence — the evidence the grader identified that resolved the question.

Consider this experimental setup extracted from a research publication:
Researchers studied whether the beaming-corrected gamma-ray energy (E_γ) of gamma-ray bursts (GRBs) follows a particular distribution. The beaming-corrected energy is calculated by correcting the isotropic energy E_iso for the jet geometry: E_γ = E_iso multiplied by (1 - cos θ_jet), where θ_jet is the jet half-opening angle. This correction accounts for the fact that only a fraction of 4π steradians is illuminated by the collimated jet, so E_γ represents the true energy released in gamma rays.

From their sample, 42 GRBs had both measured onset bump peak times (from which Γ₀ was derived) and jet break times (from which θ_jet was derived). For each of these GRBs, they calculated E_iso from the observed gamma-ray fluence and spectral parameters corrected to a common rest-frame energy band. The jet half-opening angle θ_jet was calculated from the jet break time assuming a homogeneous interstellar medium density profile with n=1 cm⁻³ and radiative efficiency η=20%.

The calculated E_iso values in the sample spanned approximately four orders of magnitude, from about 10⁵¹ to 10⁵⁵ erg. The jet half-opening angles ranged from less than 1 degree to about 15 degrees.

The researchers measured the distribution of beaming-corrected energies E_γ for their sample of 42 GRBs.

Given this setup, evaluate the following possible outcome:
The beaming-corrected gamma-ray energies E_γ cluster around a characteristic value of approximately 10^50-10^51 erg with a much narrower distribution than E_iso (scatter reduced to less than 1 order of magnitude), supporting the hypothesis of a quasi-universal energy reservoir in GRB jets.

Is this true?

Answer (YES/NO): NO